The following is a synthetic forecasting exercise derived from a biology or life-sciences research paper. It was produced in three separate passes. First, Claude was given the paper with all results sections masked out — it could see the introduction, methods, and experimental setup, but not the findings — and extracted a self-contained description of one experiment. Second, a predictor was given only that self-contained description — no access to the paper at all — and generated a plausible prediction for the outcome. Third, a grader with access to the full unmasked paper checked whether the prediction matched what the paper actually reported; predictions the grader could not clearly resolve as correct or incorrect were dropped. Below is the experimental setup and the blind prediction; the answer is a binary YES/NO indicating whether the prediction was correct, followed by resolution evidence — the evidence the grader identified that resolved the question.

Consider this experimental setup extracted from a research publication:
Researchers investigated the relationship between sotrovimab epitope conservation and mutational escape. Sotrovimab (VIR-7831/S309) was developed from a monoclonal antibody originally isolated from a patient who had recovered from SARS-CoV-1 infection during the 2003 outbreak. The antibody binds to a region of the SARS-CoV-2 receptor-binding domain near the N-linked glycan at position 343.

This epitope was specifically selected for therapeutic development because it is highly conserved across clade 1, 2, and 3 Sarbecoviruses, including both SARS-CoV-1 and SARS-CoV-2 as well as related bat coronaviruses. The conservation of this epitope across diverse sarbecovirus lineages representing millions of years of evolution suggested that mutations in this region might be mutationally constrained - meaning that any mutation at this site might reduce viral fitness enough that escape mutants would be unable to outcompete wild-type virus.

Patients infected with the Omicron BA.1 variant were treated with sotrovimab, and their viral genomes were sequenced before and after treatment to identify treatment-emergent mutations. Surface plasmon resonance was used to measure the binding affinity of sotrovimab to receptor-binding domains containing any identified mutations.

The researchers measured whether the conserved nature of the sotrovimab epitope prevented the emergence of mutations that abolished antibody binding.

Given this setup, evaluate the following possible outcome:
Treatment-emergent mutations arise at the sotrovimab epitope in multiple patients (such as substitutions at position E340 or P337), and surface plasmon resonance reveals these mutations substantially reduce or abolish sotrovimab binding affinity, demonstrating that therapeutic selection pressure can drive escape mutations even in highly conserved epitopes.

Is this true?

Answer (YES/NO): YES